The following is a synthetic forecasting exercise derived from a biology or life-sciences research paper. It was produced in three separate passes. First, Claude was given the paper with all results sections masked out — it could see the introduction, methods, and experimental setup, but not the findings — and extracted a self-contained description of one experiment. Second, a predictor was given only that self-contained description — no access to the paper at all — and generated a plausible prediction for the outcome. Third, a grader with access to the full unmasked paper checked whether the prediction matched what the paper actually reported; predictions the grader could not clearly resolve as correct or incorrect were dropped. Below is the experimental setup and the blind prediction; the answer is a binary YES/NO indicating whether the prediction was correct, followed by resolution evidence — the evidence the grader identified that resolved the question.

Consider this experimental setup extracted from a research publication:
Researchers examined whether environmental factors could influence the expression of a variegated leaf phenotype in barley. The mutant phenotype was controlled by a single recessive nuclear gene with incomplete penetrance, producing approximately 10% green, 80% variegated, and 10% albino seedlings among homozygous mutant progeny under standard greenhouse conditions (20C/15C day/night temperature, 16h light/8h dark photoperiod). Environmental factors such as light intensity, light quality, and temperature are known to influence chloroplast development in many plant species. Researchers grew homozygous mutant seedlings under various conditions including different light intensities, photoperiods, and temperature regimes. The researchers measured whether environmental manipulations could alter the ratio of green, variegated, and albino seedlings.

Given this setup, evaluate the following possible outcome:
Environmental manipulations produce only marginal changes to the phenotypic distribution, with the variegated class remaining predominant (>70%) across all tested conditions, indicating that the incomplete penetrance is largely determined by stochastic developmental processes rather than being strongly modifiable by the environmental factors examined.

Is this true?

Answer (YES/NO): NO